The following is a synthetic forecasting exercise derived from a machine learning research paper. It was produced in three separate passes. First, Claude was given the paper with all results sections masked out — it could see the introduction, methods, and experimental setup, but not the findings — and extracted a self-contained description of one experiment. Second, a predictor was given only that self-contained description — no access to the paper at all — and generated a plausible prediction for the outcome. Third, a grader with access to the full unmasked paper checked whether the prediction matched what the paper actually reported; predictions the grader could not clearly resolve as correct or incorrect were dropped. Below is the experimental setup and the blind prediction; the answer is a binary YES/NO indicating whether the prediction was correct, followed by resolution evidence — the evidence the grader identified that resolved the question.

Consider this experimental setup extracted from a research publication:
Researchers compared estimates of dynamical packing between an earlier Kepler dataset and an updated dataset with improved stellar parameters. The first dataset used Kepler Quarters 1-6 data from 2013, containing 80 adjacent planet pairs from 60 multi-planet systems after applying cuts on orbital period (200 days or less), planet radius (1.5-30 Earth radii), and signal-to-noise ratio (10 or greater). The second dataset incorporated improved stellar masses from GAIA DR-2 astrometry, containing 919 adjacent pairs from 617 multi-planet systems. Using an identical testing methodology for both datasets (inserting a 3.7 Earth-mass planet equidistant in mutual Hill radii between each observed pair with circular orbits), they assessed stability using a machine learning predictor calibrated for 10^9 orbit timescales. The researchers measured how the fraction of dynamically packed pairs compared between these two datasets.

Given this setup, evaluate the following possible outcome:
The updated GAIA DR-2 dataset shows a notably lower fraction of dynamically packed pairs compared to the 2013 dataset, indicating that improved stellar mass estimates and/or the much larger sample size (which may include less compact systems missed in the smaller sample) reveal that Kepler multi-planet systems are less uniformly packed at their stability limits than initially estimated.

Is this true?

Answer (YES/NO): NO